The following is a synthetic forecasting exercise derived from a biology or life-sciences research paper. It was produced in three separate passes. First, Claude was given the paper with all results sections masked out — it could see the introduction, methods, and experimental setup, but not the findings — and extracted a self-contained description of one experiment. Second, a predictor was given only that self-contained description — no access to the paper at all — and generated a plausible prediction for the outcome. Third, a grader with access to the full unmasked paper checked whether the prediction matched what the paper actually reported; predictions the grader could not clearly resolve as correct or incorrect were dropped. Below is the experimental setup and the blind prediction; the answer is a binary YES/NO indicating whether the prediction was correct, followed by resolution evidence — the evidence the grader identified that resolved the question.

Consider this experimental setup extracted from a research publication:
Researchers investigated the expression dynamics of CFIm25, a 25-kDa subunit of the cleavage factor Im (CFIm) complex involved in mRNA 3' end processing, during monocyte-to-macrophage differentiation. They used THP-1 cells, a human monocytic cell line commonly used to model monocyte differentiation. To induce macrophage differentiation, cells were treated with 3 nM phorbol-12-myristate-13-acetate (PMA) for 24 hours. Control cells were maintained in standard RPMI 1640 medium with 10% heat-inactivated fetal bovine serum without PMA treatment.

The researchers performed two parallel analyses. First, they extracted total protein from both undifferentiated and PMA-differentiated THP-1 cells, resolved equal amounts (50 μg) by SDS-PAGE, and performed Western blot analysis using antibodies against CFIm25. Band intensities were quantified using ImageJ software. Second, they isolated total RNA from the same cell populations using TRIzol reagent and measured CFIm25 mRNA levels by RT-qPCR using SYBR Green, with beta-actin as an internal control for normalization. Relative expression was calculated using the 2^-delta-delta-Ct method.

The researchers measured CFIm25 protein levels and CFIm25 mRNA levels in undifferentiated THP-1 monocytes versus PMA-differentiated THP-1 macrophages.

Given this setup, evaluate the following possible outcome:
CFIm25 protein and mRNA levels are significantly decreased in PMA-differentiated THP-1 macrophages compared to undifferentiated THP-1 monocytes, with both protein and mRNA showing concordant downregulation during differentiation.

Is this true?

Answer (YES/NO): NO